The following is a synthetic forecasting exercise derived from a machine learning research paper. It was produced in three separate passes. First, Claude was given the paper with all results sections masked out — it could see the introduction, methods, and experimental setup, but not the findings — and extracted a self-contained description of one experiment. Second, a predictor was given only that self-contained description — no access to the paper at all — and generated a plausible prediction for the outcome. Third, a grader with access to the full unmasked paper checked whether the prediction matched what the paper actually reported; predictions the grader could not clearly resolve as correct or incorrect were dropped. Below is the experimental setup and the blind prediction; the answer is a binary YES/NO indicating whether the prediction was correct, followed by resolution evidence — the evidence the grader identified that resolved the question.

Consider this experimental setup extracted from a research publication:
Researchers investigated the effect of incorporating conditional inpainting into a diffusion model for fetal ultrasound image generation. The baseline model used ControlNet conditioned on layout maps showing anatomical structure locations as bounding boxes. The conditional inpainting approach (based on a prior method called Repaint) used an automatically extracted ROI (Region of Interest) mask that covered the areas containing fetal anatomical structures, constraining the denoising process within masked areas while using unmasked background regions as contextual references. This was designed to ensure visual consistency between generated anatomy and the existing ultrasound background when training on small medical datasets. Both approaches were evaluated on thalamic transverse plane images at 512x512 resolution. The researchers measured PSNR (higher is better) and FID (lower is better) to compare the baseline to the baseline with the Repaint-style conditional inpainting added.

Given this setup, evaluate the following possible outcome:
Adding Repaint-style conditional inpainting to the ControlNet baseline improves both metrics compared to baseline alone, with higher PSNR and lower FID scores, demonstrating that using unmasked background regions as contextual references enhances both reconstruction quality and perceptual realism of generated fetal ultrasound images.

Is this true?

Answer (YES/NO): YES